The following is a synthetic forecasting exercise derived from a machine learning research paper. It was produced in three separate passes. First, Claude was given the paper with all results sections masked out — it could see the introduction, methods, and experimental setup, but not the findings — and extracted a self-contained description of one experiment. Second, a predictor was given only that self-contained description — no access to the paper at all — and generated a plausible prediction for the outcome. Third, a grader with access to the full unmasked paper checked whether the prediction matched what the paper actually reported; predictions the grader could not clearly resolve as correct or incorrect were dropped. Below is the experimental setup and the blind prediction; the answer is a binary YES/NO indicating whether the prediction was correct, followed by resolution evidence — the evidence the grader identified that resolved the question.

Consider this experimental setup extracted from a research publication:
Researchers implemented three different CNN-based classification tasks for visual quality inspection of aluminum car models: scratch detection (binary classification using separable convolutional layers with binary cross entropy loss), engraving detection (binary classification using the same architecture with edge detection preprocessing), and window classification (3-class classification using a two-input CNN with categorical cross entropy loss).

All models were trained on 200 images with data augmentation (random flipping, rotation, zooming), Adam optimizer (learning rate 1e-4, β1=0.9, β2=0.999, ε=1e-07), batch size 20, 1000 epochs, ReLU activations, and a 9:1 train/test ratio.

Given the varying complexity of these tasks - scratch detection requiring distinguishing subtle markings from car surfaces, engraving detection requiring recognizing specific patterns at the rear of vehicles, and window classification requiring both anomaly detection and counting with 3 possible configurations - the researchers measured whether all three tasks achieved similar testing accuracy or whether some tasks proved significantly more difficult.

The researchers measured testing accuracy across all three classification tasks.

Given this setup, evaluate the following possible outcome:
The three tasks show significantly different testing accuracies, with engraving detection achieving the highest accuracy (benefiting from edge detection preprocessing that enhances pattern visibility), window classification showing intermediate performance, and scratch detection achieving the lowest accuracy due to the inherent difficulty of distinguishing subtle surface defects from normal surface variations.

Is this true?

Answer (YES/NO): NO